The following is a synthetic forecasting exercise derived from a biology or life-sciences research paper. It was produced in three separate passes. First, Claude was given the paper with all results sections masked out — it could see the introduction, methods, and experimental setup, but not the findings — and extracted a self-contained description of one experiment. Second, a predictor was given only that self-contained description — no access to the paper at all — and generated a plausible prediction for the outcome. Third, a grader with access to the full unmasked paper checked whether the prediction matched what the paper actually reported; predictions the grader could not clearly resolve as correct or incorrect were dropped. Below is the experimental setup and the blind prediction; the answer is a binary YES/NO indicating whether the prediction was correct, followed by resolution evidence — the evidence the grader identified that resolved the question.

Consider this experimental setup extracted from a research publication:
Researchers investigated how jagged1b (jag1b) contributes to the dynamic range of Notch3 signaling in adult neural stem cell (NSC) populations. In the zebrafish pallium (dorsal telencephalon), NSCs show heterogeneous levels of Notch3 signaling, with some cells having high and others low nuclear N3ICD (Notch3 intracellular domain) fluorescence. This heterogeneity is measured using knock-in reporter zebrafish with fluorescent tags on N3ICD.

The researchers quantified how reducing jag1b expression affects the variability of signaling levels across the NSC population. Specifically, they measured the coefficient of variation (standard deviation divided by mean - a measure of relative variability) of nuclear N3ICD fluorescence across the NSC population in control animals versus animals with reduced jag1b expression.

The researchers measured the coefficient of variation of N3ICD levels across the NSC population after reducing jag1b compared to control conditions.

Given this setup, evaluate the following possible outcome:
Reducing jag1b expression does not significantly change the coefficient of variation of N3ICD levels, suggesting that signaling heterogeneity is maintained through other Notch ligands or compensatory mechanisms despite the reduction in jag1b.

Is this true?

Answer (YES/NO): NO